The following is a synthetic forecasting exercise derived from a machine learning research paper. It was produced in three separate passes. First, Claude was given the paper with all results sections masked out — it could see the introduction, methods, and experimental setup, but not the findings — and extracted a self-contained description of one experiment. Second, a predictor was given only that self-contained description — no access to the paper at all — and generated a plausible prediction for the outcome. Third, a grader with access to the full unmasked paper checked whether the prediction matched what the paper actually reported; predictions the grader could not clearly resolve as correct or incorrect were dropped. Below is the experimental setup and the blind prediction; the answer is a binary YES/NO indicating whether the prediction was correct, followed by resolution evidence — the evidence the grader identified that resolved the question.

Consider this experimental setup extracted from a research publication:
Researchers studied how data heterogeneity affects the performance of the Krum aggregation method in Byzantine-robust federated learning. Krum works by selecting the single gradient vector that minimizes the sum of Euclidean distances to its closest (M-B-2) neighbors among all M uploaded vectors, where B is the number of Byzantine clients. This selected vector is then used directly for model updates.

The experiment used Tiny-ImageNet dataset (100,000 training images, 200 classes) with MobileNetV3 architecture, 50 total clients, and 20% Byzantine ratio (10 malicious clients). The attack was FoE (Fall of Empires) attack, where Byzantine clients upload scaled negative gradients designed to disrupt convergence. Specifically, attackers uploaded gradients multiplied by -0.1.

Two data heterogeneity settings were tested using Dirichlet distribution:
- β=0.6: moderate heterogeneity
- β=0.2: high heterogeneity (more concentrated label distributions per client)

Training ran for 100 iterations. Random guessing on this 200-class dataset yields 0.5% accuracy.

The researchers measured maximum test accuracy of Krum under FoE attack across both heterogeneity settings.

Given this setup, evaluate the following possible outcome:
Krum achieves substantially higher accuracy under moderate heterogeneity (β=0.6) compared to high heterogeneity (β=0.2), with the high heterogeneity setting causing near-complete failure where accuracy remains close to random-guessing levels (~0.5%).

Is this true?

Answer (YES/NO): NO